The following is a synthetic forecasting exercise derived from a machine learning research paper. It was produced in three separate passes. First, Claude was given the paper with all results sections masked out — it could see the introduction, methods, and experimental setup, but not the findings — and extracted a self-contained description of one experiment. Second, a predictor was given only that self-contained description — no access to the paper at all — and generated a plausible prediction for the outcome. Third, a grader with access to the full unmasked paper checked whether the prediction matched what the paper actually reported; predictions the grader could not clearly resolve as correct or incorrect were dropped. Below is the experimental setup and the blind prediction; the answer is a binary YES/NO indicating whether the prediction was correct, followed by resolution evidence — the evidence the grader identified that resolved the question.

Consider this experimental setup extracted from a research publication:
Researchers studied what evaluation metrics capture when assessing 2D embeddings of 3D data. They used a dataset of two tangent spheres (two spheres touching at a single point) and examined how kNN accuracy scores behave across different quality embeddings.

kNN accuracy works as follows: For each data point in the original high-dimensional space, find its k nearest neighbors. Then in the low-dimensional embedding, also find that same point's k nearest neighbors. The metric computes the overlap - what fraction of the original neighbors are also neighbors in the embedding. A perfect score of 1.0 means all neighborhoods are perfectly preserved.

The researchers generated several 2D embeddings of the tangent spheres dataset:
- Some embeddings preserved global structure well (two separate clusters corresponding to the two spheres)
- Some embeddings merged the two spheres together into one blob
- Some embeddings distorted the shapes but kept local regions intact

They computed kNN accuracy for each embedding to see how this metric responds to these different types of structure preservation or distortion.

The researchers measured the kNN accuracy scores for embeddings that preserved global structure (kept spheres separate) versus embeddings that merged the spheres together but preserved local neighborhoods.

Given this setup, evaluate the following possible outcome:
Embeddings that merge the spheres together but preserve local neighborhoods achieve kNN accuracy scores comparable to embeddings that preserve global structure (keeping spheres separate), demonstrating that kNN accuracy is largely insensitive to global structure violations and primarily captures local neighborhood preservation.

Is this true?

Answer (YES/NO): YES